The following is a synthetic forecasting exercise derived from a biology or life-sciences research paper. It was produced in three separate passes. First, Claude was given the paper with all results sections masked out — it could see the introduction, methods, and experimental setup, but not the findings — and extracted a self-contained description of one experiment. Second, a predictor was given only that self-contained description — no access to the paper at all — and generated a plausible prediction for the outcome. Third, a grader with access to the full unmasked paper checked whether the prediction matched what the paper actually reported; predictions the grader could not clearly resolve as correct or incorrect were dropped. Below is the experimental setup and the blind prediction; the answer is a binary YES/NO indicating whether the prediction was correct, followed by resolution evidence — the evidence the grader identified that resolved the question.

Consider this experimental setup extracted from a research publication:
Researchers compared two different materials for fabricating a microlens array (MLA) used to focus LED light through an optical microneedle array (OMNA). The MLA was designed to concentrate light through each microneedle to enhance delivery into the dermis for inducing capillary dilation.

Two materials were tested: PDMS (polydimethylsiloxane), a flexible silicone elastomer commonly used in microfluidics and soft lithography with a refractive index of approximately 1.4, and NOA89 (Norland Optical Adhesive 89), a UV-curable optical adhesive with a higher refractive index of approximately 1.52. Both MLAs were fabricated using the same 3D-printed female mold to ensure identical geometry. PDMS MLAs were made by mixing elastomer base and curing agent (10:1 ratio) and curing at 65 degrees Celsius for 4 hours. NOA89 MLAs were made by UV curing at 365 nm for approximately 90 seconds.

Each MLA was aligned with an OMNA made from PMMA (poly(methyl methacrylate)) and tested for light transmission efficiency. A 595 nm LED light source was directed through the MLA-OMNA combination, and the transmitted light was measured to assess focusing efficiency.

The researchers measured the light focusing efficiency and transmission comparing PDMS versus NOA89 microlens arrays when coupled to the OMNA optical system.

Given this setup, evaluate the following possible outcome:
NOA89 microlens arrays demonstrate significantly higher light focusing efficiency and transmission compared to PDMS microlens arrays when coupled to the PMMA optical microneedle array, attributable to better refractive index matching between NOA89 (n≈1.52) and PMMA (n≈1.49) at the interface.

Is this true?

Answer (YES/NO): NO